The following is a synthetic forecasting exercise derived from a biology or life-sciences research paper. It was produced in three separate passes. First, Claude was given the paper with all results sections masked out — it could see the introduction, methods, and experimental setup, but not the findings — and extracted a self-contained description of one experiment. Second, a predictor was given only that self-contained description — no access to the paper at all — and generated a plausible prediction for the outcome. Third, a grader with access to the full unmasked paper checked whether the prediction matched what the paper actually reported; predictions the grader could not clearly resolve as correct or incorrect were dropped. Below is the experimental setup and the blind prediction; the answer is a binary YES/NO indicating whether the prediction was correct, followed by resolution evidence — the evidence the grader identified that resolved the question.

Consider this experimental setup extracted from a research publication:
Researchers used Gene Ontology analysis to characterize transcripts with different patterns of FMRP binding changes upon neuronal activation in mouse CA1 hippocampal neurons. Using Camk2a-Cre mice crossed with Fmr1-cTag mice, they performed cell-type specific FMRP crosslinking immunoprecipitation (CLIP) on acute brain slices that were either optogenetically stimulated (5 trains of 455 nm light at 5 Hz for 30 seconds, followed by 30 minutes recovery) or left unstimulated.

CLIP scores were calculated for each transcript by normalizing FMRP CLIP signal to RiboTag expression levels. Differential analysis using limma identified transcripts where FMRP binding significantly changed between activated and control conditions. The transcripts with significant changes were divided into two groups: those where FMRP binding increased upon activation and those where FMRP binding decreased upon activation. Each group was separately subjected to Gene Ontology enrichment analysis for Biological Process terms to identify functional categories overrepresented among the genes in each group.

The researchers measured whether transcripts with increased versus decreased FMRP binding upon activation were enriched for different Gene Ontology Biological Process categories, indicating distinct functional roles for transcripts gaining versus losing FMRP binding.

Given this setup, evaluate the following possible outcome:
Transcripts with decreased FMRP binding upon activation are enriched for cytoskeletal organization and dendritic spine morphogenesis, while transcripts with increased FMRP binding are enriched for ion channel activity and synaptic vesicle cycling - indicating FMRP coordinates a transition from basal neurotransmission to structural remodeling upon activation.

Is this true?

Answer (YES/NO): NO